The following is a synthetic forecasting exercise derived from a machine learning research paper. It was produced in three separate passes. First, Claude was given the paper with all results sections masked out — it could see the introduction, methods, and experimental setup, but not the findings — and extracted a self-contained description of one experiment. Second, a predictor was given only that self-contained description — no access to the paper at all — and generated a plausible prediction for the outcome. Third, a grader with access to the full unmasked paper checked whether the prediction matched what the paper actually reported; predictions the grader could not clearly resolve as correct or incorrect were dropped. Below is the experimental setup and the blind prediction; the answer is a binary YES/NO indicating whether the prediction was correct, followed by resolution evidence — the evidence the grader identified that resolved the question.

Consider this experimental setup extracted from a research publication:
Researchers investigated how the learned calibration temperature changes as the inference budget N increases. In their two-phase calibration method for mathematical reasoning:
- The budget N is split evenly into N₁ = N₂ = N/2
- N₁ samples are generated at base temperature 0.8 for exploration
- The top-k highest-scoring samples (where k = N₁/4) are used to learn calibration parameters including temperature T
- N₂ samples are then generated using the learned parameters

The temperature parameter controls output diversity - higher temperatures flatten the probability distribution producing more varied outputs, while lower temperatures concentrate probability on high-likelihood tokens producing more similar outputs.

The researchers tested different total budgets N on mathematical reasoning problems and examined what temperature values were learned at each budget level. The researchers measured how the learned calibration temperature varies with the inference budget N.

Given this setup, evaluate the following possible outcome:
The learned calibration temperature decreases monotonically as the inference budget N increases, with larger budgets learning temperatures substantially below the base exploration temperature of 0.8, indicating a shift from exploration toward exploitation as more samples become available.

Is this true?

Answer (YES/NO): NO